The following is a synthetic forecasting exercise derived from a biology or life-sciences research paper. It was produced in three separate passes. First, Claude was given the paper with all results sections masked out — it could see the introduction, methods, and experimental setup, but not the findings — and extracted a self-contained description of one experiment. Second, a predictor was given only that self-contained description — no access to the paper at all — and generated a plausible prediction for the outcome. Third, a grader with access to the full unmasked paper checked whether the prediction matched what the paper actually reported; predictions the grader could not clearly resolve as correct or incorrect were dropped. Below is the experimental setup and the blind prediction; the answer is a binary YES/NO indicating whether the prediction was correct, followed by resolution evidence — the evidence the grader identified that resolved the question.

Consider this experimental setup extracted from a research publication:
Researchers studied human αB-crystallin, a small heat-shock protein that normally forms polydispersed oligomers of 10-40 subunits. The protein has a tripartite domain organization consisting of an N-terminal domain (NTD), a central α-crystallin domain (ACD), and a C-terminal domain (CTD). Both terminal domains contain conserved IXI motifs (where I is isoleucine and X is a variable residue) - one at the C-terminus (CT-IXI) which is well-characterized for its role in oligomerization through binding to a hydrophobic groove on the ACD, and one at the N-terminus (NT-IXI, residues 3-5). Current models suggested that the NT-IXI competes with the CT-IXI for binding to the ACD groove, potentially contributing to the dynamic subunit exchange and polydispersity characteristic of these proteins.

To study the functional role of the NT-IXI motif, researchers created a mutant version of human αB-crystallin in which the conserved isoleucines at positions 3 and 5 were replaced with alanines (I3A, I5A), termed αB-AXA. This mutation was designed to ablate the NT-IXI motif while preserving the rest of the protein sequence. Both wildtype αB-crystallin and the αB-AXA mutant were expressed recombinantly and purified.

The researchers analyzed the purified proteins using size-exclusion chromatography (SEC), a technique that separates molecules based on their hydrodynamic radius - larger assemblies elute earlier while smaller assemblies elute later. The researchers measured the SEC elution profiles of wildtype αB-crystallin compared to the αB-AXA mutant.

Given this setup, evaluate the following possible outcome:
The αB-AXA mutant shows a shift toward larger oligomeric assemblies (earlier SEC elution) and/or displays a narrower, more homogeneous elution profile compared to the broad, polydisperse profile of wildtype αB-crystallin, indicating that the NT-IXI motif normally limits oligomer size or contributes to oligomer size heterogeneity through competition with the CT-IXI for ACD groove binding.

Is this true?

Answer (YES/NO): NO